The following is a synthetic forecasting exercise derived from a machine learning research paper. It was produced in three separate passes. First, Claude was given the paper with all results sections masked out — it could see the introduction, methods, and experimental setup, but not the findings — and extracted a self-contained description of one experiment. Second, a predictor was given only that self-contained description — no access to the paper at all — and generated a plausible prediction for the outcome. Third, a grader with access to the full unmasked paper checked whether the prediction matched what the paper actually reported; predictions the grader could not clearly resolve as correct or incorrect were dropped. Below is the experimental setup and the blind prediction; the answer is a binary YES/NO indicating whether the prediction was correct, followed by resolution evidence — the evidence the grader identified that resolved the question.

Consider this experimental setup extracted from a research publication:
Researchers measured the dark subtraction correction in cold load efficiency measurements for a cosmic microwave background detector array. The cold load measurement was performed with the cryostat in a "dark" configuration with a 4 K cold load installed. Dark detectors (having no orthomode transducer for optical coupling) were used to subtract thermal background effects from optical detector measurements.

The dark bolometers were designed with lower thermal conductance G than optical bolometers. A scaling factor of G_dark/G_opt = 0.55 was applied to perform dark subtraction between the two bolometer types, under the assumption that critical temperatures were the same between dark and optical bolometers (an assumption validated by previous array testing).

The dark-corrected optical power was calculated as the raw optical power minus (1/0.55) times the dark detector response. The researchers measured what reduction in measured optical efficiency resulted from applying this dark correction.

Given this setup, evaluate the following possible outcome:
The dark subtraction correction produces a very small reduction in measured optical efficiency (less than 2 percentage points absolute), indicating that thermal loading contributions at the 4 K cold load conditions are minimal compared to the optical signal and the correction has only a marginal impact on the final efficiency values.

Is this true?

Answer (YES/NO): NO